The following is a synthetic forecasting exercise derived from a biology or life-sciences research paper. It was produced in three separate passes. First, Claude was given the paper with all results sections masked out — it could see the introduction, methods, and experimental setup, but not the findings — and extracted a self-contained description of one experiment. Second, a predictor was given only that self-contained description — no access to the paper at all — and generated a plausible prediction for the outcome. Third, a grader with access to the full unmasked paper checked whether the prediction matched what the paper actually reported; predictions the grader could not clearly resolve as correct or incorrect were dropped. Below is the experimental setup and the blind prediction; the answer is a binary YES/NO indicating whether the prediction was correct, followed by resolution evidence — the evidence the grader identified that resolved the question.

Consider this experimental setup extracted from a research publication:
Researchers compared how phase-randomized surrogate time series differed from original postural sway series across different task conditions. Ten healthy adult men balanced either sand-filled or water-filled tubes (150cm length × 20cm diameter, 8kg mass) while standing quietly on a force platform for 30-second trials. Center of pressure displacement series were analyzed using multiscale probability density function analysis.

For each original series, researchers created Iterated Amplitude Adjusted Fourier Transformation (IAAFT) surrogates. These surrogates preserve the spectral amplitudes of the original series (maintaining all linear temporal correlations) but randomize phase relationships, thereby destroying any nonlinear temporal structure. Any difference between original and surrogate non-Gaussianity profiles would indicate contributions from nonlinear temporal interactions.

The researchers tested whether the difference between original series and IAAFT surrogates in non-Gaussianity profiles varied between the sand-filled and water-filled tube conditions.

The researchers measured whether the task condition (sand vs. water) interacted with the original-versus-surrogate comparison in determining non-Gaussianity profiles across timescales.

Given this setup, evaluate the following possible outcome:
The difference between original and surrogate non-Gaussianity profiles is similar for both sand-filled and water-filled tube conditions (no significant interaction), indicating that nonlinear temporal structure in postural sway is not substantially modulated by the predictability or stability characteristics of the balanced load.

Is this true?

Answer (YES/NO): NO